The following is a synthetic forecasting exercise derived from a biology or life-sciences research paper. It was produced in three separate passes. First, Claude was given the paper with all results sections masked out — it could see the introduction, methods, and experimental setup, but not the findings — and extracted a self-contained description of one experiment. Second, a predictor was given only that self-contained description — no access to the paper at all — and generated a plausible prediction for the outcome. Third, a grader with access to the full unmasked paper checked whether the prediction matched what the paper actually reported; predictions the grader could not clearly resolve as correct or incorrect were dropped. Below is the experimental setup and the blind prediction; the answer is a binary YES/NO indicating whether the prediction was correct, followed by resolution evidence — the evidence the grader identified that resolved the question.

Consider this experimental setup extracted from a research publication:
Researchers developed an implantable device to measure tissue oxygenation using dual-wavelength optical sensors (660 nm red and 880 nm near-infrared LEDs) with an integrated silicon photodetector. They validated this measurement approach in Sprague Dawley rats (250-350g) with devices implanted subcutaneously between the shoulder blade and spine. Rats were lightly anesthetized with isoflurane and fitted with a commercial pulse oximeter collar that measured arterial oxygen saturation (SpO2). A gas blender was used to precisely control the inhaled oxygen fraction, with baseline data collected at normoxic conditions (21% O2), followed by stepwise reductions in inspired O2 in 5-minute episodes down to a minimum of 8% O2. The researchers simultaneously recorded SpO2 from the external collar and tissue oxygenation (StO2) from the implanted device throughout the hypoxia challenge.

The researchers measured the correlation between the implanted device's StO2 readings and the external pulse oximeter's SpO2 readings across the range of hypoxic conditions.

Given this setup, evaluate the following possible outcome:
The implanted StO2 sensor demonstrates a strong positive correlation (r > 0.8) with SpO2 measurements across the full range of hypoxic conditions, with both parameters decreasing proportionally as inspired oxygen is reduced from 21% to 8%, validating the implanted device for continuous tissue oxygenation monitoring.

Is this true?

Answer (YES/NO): YES